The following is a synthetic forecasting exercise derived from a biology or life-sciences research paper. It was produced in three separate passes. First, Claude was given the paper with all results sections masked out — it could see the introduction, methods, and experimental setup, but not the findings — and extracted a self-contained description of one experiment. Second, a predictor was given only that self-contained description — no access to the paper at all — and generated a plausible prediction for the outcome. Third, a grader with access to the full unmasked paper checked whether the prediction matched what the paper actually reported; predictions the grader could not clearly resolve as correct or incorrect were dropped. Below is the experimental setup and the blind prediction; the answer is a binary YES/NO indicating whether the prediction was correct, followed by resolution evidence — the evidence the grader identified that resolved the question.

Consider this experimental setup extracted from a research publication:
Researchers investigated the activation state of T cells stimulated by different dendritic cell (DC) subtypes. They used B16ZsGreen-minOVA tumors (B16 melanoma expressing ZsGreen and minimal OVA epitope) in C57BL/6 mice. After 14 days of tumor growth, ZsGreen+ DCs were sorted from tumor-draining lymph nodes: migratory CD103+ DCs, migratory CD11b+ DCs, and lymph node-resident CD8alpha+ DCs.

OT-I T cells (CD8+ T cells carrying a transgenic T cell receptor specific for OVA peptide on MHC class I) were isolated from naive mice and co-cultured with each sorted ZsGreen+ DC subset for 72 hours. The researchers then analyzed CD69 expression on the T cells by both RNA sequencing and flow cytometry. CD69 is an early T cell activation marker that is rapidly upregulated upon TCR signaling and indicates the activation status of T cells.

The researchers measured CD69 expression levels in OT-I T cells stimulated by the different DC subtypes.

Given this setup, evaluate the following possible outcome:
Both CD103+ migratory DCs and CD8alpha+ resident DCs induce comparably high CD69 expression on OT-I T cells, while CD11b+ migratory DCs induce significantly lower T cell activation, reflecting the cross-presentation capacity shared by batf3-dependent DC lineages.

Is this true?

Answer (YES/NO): NO